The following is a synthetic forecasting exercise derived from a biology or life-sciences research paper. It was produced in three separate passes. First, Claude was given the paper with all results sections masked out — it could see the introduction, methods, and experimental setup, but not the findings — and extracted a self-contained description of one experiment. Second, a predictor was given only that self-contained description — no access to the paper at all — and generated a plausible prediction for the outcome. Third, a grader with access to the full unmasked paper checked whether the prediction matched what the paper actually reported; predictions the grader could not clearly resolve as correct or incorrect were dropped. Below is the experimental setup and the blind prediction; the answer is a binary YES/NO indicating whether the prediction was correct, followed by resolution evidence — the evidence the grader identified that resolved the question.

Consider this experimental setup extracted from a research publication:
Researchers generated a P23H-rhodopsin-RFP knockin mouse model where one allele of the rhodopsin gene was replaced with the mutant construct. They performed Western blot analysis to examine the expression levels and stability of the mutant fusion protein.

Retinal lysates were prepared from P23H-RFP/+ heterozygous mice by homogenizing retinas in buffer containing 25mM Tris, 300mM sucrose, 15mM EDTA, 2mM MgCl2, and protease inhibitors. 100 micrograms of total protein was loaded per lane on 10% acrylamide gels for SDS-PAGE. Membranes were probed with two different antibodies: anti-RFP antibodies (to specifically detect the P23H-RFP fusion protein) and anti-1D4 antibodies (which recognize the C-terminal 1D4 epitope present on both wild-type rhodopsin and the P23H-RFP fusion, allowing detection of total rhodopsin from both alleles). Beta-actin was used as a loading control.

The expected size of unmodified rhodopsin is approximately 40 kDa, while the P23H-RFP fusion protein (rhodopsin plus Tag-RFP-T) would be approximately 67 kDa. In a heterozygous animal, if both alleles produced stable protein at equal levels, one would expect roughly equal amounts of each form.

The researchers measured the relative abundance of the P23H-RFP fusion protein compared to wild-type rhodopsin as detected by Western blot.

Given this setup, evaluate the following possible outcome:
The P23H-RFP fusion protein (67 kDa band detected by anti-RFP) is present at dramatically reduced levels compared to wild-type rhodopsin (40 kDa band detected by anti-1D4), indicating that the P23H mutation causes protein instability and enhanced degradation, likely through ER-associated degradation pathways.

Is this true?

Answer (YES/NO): NO